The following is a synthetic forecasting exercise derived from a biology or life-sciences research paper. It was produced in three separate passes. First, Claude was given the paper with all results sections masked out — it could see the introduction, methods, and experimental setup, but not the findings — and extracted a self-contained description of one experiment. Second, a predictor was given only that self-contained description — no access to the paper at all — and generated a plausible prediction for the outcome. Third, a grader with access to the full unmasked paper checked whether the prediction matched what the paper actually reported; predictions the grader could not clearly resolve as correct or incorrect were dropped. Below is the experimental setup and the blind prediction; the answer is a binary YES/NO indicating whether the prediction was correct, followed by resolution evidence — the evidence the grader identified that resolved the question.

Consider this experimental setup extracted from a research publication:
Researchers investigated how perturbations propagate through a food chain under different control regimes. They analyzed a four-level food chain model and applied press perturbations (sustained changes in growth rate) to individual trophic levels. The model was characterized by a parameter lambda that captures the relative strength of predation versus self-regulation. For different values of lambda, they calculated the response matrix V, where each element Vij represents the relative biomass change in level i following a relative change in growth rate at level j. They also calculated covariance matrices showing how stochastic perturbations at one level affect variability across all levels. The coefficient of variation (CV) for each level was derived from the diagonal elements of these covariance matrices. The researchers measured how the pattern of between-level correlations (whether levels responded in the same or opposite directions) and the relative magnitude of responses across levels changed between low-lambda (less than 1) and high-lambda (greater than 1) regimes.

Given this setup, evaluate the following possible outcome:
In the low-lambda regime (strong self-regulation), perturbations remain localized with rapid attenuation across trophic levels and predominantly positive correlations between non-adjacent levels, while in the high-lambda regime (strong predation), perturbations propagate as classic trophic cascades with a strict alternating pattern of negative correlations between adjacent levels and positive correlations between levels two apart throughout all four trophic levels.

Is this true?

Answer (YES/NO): NO